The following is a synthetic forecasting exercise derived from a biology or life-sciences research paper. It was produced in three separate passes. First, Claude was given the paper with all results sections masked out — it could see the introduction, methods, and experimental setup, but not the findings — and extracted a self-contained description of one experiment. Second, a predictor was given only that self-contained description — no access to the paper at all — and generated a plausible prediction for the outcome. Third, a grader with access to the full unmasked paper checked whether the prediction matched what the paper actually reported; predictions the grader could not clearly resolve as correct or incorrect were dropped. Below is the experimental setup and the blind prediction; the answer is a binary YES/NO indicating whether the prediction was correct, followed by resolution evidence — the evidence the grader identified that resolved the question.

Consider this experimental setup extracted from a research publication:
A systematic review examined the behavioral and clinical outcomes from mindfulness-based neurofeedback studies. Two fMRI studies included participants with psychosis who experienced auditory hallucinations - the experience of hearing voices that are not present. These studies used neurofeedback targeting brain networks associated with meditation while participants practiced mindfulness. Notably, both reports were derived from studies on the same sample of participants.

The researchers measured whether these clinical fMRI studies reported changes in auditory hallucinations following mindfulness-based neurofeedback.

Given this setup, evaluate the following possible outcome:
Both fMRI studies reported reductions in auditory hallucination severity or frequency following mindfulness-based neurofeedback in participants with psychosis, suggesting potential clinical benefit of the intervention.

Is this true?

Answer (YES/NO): YES